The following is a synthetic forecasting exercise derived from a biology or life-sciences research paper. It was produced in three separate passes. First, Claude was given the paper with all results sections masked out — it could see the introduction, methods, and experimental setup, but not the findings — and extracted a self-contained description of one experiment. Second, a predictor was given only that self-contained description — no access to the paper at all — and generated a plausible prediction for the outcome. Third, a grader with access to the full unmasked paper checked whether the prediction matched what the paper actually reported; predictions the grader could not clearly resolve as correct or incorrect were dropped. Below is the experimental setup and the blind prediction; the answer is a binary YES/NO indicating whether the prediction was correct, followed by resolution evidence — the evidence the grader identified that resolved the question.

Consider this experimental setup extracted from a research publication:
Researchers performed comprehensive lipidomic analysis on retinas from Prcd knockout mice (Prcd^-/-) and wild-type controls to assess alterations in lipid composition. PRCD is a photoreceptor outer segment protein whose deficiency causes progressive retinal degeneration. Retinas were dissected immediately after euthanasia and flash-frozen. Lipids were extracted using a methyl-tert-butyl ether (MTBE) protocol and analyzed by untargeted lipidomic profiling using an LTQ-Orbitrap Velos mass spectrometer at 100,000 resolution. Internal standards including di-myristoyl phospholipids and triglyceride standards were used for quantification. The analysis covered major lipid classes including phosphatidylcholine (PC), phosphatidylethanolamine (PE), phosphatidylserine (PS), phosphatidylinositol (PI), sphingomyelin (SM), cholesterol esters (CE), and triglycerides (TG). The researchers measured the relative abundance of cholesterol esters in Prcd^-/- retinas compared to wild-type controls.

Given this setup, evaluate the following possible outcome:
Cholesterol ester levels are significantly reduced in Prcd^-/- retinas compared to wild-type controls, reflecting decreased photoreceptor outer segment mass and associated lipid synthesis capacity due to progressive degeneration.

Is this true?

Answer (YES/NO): NO